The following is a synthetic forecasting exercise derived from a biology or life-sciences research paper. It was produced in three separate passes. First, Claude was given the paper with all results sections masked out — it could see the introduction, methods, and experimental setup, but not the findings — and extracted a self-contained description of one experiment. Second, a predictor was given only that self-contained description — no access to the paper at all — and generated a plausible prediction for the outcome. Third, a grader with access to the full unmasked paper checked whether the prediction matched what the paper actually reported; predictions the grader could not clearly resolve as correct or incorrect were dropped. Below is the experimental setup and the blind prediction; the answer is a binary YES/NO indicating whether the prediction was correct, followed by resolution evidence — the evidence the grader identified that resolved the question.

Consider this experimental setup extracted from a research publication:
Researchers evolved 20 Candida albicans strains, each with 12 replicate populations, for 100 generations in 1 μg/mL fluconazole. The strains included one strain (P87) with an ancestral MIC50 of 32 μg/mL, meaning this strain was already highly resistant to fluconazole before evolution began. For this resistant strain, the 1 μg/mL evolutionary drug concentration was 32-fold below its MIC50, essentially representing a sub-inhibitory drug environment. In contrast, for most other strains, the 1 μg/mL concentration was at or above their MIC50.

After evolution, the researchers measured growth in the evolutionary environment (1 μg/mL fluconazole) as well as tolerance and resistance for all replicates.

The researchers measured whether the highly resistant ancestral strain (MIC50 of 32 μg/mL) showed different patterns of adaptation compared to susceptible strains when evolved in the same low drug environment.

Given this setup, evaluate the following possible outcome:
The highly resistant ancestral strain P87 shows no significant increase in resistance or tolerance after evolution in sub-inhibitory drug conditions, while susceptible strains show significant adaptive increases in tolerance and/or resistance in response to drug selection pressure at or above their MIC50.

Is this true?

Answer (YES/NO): NO